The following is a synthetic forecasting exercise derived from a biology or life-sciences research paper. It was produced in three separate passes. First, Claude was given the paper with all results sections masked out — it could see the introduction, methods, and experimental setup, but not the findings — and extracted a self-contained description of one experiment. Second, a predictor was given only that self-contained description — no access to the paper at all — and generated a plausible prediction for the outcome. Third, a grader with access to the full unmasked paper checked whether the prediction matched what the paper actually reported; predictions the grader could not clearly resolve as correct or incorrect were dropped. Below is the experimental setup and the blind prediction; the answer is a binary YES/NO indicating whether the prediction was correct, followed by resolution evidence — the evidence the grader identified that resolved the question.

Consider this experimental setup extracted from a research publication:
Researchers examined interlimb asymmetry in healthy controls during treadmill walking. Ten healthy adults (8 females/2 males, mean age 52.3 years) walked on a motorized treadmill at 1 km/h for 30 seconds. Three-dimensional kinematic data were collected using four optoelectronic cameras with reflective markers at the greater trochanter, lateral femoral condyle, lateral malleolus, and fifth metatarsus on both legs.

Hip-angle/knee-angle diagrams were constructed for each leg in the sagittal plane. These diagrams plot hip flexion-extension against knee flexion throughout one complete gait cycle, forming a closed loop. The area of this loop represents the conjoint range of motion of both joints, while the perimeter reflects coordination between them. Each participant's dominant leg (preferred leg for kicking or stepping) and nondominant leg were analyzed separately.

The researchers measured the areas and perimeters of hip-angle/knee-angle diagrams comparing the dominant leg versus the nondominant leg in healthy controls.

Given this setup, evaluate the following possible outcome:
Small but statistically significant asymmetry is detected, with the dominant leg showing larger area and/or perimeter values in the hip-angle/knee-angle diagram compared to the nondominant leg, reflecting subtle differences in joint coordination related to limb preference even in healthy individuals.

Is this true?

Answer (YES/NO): NO